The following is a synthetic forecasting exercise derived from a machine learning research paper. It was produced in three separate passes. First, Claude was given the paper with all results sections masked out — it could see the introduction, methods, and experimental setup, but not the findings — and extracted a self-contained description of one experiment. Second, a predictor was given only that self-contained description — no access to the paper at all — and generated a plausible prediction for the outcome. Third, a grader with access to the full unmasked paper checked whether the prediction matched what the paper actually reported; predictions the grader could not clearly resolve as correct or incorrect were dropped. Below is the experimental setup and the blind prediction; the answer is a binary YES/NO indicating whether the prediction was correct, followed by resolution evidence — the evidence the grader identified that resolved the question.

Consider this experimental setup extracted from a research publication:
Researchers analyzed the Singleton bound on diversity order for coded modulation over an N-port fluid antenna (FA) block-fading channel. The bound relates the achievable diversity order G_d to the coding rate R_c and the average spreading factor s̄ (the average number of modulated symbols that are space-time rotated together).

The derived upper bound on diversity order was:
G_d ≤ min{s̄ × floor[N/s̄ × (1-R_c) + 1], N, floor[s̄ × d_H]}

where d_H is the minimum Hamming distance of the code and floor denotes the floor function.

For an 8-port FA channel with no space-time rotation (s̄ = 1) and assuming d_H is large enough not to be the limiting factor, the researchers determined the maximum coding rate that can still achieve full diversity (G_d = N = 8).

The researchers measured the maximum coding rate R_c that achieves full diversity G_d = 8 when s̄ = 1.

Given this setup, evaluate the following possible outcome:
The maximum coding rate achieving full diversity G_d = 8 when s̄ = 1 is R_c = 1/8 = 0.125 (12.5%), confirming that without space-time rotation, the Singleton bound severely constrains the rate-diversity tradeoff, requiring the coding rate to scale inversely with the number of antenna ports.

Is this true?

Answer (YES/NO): YES